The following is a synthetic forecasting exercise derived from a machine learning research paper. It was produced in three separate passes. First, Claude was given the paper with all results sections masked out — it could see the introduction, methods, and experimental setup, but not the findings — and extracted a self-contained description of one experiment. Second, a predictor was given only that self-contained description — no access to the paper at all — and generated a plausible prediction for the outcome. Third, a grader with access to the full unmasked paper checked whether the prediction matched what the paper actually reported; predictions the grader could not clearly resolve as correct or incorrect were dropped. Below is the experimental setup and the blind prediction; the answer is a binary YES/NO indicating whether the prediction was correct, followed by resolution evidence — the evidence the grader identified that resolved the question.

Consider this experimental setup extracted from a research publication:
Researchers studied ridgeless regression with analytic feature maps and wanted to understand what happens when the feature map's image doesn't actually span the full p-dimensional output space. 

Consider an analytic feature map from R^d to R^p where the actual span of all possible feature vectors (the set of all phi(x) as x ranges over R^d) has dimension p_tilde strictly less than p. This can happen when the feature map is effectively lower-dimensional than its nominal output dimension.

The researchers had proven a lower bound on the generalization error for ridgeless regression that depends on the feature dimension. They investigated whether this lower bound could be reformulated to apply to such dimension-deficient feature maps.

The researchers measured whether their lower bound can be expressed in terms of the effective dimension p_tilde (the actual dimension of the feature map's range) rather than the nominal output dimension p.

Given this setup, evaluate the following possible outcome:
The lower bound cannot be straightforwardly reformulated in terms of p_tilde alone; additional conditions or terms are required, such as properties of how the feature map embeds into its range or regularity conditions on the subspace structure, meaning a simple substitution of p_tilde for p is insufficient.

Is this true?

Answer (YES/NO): NO